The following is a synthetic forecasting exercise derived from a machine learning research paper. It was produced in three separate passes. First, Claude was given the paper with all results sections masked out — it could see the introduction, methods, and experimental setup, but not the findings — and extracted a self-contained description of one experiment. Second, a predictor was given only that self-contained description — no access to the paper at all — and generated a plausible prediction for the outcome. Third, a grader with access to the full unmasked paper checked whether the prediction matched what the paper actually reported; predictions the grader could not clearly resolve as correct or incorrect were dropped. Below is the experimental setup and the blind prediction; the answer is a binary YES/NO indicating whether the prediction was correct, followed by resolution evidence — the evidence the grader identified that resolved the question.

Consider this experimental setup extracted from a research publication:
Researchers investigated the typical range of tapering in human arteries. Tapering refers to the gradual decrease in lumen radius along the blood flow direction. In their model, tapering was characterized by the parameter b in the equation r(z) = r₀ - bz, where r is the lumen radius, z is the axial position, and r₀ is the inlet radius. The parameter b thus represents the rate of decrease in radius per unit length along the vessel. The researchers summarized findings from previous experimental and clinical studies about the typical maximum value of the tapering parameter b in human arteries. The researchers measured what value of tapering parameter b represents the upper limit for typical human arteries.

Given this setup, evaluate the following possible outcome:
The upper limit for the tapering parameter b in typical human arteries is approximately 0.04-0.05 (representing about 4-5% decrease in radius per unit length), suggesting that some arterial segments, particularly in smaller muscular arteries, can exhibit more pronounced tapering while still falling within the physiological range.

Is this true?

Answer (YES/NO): NO